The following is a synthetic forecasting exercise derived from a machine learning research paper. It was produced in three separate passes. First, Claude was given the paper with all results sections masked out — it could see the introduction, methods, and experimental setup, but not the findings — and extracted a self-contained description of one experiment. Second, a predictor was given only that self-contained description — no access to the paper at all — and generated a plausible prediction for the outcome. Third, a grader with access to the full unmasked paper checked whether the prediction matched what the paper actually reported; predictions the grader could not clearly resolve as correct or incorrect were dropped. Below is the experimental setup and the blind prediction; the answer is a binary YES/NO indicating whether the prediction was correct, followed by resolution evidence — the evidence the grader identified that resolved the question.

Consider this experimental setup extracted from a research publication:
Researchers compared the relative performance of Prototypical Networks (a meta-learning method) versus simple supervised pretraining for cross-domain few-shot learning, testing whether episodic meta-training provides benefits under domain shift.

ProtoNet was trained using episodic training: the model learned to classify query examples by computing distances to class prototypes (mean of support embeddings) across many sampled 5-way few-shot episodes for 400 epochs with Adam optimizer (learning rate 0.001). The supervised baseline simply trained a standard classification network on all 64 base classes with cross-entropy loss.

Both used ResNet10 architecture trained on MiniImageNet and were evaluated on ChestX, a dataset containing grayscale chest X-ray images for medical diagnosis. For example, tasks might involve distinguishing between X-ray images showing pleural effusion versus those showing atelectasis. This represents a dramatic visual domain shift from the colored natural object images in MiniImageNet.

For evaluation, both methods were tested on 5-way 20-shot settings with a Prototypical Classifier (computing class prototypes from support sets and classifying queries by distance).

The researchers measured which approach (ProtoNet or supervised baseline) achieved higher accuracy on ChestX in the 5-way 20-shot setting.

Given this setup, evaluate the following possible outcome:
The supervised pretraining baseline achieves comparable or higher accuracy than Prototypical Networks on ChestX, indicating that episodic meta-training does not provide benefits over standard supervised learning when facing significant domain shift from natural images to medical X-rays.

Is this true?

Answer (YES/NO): YES